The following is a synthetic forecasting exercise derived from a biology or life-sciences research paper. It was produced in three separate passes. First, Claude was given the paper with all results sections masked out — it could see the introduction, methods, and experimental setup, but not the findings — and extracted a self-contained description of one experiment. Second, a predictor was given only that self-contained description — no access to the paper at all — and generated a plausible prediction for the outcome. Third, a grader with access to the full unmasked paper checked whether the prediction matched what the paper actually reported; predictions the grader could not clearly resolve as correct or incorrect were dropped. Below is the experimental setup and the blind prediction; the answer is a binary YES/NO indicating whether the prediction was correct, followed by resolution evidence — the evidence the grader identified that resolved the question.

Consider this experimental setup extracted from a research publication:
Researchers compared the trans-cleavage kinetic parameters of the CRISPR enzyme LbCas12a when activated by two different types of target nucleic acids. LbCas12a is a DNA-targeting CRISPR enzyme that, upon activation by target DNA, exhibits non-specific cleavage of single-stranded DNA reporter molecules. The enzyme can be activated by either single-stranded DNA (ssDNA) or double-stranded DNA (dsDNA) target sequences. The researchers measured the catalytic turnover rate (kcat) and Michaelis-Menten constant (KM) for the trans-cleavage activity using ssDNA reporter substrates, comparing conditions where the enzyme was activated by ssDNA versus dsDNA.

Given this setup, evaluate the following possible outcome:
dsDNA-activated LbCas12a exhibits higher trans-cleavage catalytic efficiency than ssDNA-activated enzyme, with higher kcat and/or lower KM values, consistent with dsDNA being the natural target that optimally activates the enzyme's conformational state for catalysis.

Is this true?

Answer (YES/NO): YES